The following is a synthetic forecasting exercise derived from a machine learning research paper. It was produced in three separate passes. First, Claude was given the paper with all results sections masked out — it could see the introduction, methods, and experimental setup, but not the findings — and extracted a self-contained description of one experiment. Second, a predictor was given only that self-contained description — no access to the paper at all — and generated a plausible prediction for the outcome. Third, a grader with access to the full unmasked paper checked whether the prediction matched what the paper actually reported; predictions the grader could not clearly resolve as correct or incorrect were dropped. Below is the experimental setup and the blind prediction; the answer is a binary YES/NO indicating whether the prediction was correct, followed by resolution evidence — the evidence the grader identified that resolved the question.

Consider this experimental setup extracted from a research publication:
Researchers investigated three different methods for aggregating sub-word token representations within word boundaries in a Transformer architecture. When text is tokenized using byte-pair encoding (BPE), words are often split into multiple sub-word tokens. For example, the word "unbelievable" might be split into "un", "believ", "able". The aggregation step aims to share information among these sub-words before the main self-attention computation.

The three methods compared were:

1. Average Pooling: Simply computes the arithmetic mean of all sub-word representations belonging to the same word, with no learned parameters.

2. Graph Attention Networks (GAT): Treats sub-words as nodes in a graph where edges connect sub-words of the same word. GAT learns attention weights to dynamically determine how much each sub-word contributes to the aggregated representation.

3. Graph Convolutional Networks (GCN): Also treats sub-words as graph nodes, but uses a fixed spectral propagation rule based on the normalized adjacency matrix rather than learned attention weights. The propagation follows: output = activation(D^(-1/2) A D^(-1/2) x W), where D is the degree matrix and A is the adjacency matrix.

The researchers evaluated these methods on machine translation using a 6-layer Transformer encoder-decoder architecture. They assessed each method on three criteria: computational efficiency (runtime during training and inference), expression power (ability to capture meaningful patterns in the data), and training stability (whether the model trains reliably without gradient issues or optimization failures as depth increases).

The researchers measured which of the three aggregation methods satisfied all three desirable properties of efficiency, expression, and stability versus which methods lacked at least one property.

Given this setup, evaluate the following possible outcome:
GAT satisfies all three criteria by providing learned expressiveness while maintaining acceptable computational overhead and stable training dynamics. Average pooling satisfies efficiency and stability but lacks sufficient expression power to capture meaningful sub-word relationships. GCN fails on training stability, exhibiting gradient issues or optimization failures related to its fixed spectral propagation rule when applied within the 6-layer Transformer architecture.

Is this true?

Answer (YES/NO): NO